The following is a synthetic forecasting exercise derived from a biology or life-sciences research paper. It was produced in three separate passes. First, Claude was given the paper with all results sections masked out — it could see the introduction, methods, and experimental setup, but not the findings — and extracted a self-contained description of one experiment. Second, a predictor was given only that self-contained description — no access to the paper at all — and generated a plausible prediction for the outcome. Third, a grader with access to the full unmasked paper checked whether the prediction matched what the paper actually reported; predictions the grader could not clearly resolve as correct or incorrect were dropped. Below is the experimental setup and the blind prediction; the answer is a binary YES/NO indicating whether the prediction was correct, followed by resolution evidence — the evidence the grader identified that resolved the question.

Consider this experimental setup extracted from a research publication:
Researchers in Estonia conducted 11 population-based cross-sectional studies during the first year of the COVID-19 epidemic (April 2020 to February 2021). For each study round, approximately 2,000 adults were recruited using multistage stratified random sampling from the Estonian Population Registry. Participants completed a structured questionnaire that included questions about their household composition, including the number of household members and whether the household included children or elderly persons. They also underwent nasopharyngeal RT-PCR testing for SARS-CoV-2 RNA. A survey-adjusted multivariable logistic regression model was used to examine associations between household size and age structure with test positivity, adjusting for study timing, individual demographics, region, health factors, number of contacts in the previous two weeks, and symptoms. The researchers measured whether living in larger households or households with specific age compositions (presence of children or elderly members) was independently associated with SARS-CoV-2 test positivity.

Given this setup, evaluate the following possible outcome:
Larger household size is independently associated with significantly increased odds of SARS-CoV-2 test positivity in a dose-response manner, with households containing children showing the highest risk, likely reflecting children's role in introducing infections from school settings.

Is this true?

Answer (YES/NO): NO